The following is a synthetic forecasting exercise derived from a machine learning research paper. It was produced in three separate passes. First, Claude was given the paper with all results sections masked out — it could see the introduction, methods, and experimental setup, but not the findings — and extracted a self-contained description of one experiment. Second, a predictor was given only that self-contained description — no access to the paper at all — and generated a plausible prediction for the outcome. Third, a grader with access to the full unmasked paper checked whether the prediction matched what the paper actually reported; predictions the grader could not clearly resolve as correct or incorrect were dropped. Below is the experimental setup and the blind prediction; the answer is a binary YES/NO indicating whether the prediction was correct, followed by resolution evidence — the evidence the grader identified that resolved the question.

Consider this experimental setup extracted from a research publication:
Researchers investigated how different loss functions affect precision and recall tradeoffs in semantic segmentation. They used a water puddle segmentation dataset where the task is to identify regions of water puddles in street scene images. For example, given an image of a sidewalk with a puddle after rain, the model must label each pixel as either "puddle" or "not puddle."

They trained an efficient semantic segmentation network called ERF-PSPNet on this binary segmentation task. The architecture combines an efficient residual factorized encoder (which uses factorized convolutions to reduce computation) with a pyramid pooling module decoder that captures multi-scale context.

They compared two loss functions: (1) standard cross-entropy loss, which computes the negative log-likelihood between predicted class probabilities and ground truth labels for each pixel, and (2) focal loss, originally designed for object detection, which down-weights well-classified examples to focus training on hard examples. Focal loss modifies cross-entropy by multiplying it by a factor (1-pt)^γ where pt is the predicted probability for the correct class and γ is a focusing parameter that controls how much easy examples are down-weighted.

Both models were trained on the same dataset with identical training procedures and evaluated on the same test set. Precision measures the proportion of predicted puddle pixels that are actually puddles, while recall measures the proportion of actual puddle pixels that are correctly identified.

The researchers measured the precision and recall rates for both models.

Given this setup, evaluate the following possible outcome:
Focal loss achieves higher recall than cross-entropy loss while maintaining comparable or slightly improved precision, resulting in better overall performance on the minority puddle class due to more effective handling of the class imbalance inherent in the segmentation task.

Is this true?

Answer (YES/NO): NO